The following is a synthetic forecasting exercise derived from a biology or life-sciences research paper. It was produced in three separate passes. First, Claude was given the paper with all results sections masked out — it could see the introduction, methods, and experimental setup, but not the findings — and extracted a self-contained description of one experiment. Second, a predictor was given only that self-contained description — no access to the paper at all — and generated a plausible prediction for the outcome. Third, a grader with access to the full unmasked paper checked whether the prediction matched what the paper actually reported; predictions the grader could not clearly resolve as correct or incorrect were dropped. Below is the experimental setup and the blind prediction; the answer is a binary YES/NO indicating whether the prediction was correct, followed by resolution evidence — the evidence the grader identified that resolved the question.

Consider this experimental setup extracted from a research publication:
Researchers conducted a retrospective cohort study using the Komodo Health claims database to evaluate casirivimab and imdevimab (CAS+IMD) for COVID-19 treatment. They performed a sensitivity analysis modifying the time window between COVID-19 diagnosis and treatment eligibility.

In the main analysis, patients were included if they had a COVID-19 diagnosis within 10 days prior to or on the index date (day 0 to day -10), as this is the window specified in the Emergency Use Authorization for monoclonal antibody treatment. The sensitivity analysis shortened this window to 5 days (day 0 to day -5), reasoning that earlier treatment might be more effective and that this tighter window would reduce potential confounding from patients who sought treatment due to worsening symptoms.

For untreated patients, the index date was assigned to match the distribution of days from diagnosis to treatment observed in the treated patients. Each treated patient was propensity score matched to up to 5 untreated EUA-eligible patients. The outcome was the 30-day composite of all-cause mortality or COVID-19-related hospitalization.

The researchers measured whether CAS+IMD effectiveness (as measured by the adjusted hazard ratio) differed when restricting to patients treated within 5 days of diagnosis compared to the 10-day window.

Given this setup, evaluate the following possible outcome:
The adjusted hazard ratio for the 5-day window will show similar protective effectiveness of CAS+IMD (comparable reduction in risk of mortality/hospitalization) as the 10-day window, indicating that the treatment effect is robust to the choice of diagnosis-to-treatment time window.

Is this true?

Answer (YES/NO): YES